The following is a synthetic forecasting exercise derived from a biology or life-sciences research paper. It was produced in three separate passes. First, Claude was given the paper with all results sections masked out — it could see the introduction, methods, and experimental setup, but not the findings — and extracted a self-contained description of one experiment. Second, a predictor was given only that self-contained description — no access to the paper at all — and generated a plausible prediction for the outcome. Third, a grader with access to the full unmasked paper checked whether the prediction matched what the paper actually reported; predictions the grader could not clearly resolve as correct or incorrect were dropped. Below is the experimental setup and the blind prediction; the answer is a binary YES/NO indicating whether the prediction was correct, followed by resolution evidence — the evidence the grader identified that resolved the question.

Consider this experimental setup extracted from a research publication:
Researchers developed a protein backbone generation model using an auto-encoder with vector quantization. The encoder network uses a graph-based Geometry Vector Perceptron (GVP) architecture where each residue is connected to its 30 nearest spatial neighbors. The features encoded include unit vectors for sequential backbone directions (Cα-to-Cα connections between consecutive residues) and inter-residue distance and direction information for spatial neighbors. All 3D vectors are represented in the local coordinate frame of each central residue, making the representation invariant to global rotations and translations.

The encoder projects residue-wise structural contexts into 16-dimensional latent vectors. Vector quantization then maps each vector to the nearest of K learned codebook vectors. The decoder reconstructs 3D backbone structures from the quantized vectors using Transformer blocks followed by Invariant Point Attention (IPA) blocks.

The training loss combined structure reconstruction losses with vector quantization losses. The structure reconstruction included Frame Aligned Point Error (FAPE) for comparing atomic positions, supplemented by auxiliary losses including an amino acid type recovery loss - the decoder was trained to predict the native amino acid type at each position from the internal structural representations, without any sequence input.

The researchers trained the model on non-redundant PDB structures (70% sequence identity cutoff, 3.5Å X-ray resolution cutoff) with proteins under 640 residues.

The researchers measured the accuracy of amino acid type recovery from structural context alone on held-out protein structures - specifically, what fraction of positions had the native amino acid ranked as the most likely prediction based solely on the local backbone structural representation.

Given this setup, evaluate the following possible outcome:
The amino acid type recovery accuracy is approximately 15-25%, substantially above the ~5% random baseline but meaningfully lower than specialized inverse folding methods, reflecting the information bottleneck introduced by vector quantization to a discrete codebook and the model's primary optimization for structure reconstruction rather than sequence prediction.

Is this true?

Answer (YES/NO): NO